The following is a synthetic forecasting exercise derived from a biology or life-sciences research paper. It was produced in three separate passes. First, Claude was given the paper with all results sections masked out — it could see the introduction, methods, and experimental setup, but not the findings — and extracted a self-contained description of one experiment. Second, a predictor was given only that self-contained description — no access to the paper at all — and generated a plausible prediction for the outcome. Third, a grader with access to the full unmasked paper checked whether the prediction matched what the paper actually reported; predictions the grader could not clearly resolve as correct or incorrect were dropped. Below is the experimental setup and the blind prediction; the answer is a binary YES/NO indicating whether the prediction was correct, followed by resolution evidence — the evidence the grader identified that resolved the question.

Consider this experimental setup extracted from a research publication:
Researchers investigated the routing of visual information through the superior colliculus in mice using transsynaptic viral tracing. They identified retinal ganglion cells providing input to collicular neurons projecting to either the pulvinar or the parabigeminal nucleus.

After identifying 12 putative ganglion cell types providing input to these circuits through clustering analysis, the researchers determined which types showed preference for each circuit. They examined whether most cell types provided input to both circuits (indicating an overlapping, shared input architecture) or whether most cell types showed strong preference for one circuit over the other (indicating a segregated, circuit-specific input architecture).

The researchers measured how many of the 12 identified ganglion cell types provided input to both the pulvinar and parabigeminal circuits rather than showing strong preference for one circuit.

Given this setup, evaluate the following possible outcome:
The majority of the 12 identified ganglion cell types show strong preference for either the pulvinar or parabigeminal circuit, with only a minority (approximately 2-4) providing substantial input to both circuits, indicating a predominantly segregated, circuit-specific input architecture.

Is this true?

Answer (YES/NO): YES